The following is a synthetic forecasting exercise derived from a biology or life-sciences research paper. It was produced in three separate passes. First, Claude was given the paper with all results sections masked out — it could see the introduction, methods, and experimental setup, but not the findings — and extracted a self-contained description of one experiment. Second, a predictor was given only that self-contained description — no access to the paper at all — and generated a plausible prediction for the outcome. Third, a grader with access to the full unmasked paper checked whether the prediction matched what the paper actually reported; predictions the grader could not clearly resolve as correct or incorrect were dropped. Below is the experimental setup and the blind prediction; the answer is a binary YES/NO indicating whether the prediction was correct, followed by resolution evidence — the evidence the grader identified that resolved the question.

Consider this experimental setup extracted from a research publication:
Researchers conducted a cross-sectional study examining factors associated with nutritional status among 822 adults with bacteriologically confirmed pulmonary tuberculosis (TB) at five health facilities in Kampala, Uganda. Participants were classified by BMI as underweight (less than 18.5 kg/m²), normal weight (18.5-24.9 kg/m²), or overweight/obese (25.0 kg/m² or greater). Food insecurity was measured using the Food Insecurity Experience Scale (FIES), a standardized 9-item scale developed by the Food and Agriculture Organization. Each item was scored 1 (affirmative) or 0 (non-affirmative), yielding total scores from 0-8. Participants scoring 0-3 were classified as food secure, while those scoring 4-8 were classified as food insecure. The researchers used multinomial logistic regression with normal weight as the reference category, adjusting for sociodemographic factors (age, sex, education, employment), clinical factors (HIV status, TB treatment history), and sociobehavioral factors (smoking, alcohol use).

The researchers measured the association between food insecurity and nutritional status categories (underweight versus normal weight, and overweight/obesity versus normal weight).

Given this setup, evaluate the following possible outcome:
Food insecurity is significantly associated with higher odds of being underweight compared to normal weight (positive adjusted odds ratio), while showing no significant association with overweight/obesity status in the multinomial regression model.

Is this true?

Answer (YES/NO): YES